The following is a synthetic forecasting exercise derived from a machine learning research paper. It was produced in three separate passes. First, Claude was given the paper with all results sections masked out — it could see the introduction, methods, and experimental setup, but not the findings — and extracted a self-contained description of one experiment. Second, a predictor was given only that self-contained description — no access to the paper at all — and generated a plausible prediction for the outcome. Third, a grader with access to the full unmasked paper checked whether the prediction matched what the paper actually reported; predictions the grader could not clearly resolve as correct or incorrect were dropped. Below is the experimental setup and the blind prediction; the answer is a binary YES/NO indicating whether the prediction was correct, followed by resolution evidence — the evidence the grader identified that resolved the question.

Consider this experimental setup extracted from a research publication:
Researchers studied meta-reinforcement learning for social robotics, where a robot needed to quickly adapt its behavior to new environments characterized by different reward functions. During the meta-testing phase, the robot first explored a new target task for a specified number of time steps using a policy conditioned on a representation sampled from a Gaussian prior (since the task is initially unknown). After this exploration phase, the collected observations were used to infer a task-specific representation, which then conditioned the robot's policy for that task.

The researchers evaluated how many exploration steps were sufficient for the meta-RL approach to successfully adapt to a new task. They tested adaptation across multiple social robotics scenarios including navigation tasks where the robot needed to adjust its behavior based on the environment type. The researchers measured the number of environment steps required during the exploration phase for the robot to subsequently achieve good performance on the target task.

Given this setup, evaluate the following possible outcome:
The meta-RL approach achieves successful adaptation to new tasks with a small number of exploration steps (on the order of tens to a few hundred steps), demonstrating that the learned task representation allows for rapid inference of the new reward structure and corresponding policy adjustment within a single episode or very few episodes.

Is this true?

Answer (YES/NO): YES